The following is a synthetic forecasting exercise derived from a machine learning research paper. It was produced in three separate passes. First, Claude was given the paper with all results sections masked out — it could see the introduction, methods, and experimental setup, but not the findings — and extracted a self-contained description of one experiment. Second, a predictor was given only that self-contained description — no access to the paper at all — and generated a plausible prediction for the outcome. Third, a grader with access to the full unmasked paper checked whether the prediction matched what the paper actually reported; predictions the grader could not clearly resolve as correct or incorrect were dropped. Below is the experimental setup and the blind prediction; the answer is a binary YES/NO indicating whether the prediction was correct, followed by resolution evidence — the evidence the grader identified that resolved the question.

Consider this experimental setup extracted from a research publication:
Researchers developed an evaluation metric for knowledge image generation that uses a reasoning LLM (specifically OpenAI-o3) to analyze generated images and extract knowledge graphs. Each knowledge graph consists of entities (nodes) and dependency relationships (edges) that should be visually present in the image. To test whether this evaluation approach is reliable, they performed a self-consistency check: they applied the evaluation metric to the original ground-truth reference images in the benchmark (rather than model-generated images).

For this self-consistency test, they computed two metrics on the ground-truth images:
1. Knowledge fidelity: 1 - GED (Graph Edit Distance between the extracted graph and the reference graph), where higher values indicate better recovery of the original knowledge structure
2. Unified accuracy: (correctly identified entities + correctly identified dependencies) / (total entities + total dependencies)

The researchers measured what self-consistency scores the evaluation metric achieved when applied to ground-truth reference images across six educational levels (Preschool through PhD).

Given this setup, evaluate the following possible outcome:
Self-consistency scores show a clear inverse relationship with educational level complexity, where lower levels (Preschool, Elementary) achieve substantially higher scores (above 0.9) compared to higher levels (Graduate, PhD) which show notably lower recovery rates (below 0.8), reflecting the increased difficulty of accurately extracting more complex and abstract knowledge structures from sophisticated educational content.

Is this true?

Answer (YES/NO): NO